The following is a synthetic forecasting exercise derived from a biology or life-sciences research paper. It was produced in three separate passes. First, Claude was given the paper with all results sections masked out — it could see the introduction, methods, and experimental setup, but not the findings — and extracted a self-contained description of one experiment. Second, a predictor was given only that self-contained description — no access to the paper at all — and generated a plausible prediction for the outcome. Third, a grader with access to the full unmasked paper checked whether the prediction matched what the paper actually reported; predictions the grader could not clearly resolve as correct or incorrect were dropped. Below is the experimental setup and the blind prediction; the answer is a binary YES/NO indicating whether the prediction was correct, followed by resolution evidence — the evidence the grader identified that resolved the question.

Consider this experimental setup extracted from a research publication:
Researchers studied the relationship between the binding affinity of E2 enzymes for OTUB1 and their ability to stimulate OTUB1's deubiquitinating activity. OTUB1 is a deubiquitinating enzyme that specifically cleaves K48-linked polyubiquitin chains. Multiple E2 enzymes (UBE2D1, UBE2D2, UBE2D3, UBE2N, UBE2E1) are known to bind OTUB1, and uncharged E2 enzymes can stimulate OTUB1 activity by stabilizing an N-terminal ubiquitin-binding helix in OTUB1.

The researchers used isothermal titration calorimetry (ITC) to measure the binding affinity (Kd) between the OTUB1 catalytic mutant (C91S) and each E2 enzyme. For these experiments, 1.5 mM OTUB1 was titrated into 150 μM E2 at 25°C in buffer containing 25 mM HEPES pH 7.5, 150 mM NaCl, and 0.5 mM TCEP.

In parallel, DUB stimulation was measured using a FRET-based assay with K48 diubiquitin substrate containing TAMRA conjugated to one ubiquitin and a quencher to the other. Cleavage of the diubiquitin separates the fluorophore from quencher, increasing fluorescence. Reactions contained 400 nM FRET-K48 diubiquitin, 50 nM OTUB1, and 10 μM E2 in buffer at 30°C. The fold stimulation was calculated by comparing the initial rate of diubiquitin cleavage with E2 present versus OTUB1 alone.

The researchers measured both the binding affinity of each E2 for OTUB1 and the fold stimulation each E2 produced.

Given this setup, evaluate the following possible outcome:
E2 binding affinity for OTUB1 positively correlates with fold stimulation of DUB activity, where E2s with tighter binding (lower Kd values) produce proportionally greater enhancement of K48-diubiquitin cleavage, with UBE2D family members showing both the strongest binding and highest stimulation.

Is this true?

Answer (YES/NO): NO